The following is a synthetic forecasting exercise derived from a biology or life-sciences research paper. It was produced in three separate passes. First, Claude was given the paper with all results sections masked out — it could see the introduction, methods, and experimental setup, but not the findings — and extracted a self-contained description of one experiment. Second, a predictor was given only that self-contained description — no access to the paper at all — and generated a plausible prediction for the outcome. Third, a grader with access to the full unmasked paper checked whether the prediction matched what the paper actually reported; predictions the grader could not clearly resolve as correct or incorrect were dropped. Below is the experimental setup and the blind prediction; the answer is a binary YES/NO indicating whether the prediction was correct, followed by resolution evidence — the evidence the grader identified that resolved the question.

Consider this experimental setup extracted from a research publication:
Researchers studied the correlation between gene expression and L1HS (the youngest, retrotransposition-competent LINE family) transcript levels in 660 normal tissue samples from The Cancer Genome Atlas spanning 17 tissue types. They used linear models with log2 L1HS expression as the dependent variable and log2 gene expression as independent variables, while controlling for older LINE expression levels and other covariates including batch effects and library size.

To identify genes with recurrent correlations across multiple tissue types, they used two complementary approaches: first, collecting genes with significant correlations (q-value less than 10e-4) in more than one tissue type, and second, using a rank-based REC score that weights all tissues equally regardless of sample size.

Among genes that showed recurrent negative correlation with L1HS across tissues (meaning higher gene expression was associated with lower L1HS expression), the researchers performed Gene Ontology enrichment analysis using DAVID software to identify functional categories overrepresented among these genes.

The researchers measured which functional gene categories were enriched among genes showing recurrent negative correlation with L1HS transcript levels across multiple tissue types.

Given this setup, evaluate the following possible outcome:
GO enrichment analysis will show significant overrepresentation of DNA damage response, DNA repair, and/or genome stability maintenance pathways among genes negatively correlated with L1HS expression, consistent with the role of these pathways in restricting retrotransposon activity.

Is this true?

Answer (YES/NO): NO